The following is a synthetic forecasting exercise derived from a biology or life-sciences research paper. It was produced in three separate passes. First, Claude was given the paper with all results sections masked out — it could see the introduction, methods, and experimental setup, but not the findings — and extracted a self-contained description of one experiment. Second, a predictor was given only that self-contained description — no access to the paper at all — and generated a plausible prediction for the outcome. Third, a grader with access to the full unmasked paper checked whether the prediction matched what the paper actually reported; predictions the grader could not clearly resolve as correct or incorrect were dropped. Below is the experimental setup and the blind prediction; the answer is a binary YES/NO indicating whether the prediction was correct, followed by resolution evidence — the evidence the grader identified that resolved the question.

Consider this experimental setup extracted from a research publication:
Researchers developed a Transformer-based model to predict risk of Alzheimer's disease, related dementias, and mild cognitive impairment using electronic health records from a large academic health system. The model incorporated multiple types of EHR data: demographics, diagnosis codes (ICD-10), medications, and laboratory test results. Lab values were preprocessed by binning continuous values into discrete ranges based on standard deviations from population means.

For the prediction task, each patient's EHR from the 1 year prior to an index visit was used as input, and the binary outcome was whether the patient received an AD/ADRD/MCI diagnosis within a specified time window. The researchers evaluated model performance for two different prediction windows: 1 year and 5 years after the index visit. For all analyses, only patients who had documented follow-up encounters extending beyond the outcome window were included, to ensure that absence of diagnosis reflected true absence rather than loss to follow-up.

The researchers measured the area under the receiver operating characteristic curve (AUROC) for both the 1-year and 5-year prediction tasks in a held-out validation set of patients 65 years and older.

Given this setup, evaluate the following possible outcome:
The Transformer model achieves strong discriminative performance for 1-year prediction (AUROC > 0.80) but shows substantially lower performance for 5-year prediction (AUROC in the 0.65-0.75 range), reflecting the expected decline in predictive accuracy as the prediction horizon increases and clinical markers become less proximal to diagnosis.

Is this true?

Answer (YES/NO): NO